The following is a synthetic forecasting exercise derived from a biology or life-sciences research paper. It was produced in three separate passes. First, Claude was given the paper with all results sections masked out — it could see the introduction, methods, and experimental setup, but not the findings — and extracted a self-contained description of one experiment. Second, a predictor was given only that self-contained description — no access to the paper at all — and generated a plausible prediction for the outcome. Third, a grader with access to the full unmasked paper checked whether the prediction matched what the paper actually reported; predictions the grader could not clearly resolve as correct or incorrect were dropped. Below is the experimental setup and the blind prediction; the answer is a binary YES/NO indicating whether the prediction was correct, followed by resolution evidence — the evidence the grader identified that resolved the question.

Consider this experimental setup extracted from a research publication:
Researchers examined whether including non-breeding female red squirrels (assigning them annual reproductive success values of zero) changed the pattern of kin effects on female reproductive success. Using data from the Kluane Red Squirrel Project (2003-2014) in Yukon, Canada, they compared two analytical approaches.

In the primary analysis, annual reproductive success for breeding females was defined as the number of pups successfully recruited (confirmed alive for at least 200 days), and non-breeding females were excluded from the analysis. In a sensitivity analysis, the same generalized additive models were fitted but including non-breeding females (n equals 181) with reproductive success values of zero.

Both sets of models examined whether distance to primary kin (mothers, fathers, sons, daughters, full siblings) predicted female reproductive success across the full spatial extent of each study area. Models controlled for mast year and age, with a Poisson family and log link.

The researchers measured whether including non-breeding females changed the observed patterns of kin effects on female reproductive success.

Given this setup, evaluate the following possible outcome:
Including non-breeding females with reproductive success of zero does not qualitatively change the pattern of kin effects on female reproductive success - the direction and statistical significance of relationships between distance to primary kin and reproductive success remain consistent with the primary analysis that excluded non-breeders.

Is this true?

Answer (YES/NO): YES